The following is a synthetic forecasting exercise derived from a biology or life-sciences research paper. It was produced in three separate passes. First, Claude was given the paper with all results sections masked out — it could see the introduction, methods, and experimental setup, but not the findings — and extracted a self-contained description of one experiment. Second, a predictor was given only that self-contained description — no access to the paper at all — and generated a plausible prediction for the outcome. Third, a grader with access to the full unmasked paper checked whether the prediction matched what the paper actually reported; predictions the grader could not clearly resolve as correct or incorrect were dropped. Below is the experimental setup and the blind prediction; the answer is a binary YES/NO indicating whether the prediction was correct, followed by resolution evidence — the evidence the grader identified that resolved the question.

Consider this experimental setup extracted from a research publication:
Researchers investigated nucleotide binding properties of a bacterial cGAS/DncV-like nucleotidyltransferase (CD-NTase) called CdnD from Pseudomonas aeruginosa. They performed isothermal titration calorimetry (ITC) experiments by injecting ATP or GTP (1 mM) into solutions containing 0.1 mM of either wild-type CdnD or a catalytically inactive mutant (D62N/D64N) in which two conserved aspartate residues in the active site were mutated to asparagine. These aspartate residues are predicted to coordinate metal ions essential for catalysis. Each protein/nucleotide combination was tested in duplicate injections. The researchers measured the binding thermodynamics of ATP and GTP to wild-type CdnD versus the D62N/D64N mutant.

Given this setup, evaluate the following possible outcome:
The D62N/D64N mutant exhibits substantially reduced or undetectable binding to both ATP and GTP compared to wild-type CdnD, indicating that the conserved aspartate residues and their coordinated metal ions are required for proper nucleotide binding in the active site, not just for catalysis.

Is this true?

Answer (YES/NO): NO